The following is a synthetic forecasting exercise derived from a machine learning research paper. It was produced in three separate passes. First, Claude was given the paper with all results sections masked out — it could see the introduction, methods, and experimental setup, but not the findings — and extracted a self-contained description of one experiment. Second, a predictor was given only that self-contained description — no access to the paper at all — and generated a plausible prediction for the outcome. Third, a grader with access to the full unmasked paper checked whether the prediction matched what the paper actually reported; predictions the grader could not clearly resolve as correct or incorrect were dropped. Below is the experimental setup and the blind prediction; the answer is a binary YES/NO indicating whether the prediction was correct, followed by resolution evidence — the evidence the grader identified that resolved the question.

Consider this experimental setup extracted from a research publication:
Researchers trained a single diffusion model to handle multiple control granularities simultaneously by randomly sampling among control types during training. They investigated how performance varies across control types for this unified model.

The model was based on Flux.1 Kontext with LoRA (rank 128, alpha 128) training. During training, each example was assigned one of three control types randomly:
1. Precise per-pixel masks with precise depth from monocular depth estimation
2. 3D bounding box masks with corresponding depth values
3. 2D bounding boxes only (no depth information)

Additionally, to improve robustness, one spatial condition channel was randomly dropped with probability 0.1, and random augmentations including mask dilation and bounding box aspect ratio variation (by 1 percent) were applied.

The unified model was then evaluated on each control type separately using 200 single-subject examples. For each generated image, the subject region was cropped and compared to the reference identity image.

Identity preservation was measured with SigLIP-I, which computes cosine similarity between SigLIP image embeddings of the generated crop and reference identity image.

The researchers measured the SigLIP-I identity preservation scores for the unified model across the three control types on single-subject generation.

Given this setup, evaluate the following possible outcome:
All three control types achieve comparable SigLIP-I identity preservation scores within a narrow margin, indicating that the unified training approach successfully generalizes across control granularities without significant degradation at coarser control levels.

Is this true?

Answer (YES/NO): YES